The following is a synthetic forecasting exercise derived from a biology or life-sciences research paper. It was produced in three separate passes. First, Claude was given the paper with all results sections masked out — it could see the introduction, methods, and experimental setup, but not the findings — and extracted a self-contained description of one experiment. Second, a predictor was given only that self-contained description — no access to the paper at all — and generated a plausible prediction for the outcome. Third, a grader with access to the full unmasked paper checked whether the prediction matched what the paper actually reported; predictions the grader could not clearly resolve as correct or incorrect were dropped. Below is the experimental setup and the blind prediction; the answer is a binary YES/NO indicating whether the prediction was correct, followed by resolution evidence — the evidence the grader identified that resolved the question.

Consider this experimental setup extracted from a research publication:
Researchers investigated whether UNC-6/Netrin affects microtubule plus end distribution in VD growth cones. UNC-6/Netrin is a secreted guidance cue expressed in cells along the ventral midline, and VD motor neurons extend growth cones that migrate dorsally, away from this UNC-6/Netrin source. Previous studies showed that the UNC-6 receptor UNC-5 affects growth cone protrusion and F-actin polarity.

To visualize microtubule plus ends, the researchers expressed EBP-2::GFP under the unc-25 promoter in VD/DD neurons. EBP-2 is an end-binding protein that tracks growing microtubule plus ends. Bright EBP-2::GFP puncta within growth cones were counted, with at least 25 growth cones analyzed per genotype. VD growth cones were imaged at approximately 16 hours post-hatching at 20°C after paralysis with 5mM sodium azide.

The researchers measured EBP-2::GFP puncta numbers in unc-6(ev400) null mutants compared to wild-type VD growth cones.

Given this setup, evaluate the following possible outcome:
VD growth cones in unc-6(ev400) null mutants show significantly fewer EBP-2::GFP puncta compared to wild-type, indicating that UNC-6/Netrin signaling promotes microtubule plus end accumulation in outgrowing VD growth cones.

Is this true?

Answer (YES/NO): NO